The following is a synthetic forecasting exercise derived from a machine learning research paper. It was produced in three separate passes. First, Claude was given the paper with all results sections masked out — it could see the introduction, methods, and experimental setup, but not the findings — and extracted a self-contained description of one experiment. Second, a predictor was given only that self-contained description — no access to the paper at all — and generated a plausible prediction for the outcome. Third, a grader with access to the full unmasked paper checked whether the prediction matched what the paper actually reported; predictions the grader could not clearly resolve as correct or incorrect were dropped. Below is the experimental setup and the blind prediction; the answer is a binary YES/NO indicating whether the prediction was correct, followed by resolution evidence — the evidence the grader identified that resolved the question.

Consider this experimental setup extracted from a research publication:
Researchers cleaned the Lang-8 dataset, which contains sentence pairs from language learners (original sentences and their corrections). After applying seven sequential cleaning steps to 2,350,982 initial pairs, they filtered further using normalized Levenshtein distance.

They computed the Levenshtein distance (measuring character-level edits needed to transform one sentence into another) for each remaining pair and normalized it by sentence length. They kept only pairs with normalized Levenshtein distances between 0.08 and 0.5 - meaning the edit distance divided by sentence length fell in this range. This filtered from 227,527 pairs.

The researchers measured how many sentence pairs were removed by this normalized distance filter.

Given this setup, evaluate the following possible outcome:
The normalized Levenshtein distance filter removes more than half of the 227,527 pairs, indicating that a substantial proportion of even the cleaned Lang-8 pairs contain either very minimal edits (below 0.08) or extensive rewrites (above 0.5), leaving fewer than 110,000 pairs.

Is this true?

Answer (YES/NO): NO